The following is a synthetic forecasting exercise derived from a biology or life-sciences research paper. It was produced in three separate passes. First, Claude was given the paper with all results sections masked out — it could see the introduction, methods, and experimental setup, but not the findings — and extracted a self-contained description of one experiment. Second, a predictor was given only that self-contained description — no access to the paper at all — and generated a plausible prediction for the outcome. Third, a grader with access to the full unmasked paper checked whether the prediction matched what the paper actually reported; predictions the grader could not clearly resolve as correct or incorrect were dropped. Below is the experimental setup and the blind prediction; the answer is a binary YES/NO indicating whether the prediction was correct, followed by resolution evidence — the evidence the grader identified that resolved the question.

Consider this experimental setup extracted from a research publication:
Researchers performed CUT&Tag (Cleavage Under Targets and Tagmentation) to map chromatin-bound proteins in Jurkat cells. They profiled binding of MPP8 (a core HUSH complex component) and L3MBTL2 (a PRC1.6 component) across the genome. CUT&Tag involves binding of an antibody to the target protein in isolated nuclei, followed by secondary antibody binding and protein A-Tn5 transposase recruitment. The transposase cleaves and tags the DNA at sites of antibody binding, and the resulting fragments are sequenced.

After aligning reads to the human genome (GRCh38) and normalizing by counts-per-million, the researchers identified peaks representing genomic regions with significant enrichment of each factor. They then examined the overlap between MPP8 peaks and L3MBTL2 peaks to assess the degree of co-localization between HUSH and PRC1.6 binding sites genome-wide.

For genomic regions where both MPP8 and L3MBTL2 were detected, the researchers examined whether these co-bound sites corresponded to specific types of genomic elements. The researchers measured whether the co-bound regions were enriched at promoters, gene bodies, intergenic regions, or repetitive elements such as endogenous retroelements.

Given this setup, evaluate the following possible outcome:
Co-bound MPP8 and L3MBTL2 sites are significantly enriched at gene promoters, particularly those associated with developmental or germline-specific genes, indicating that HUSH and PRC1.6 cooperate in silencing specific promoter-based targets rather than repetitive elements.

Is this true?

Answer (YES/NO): NO